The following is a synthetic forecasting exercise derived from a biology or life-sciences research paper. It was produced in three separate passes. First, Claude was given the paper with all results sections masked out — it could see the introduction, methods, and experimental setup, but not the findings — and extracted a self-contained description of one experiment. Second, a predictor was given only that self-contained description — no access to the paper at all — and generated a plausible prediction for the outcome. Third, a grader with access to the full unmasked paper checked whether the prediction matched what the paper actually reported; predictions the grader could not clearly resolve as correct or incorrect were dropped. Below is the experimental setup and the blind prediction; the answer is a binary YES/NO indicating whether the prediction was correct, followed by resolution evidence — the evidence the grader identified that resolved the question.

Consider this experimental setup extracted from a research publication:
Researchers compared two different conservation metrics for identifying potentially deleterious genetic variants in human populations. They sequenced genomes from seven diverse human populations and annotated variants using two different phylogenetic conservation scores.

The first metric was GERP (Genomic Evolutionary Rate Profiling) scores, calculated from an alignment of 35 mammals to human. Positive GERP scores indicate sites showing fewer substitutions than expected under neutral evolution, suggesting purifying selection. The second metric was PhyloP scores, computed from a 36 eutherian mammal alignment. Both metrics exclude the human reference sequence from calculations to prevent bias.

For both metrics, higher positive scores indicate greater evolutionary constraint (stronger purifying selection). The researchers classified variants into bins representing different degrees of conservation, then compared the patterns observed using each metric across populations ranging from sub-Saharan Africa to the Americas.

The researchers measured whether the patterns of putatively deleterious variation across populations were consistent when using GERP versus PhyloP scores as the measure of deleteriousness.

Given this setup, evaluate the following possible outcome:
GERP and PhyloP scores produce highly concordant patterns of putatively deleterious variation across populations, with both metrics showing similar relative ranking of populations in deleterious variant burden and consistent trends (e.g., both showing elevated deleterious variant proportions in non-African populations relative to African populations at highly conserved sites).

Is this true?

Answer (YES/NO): YES